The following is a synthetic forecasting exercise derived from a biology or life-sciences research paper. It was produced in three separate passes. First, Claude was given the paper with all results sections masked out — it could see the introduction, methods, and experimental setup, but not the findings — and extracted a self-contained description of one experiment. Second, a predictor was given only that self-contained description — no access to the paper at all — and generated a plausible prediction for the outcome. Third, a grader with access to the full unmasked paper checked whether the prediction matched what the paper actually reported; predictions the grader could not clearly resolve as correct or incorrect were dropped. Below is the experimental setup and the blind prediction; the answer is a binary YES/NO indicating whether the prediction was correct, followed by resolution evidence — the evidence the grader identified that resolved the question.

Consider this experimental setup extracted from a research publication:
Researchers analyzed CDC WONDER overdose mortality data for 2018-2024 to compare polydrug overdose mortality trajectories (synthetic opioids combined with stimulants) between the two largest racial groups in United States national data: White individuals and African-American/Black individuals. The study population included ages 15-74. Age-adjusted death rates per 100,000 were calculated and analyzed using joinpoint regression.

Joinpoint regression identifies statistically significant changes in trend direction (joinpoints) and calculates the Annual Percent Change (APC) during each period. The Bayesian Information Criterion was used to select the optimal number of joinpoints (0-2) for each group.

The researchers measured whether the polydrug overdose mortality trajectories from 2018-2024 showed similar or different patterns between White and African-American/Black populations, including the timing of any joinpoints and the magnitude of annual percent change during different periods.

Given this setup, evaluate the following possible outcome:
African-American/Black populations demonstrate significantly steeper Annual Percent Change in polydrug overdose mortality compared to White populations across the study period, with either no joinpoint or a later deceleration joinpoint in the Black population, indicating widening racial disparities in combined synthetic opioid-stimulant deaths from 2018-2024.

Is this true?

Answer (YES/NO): NO